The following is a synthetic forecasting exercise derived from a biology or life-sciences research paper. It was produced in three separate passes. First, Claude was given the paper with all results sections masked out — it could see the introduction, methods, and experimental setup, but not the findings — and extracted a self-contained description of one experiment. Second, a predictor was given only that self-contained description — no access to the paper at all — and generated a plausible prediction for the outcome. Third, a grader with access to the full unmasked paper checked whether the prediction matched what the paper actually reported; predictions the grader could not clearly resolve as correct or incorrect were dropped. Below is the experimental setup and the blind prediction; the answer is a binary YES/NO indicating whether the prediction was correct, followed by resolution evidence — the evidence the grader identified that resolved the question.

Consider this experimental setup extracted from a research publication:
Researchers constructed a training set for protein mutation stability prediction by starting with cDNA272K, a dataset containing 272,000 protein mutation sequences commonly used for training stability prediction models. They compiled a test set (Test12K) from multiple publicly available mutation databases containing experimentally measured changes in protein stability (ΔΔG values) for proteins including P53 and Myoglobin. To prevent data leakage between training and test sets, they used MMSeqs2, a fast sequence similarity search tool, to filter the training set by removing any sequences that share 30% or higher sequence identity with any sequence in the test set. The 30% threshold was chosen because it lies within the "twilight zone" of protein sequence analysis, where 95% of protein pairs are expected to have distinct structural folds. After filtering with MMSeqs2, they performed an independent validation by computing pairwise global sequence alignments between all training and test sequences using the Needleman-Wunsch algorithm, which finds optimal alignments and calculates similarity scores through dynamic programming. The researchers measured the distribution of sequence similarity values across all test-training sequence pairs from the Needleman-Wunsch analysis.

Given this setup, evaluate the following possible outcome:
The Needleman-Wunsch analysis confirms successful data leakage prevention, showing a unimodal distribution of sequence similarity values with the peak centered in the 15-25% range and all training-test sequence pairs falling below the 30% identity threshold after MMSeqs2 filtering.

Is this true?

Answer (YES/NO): NO